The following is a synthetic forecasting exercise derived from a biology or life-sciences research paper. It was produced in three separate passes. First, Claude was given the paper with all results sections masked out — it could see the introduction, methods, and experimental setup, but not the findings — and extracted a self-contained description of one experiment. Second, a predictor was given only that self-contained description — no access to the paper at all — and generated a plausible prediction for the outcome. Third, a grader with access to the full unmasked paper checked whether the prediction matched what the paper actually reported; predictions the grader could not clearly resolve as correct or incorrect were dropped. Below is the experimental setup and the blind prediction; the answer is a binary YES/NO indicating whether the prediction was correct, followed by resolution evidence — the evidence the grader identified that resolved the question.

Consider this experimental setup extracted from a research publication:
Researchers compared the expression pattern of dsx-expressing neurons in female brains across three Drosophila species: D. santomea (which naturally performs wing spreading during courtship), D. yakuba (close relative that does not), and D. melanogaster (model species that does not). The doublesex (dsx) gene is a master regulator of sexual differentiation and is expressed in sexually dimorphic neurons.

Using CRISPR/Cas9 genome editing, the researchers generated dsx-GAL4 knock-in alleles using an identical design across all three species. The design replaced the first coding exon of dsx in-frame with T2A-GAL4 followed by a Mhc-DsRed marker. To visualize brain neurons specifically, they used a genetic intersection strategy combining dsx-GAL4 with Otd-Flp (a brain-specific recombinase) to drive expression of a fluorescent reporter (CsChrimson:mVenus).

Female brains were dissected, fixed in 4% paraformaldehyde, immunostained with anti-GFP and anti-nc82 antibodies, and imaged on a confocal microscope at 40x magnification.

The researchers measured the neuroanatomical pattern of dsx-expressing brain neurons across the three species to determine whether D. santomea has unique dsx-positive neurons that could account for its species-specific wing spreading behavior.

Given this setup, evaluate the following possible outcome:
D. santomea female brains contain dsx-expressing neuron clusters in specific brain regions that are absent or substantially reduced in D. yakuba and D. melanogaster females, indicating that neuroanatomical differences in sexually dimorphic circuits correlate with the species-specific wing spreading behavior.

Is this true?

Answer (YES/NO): NO